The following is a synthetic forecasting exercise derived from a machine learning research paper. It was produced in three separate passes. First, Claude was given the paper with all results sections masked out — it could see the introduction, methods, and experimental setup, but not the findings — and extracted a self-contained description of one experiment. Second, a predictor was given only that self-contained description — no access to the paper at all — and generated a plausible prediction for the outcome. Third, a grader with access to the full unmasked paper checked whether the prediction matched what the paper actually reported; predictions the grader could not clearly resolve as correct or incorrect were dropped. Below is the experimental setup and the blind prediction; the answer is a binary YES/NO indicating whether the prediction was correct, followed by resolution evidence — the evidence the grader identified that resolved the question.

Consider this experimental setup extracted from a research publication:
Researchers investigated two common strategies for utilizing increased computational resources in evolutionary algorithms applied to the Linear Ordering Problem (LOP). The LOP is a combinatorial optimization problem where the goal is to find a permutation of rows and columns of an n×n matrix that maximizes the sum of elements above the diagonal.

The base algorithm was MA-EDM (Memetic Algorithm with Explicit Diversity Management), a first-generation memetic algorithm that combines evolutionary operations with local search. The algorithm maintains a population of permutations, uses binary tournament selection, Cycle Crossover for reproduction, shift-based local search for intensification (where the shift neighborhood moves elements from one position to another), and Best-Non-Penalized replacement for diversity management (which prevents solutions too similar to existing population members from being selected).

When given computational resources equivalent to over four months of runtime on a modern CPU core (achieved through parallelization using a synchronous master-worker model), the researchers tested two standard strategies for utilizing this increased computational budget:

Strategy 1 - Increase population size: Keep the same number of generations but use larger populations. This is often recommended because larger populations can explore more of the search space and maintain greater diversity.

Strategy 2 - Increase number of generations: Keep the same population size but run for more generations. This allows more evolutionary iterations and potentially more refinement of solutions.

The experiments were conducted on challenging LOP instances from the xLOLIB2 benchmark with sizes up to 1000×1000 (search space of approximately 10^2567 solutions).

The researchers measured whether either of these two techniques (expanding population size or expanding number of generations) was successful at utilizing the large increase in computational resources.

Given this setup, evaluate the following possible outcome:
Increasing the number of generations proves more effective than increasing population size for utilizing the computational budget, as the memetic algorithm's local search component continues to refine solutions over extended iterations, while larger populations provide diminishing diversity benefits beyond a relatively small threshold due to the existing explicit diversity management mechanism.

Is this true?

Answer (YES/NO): NO